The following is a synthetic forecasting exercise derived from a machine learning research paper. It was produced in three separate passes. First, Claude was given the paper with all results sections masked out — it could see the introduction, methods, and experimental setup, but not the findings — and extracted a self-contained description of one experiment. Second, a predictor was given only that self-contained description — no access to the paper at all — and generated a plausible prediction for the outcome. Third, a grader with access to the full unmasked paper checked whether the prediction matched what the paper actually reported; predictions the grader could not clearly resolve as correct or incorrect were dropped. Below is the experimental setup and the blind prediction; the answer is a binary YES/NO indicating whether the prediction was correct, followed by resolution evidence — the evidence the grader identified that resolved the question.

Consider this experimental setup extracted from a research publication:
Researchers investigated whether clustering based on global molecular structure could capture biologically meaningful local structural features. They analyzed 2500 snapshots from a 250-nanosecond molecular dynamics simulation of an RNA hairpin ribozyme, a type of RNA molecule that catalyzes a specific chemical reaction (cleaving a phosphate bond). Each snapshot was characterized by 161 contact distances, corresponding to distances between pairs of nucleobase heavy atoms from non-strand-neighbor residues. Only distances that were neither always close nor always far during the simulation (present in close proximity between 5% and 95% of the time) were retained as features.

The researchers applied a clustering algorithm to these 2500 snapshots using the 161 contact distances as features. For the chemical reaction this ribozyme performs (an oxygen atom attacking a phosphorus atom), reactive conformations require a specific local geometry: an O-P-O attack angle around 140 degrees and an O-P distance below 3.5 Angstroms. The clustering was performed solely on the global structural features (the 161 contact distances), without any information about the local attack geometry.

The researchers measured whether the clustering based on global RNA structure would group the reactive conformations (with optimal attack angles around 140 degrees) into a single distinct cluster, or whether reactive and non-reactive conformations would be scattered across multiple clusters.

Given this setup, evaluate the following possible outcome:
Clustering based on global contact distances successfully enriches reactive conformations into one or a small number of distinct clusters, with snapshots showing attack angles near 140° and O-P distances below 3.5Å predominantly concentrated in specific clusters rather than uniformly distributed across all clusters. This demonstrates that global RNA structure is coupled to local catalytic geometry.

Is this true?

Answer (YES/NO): YES